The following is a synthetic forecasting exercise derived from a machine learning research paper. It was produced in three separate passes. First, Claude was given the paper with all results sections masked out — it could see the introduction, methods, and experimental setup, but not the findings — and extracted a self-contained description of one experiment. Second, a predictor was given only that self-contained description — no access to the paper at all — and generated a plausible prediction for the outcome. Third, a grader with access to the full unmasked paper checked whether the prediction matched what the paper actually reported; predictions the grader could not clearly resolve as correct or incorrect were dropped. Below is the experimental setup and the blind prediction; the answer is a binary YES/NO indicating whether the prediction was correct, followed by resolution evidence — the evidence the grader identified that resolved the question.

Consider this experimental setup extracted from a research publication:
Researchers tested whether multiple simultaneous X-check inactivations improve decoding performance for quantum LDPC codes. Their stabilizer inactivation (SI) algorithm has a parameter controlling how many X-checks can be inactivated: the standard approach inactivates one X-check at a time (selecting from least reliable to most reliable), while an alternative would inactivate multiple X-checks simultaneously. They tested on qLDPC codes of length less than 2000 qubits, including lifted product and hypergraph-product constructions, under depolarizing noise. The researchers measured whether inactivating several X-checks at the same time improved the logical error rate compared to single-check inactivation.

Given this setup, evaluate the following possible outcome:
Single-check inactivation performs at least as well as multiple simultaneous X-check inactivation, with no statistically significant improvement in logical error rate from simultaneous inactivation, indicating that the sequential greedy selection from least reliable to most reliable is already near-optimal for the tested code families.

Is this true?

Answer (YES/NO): YES